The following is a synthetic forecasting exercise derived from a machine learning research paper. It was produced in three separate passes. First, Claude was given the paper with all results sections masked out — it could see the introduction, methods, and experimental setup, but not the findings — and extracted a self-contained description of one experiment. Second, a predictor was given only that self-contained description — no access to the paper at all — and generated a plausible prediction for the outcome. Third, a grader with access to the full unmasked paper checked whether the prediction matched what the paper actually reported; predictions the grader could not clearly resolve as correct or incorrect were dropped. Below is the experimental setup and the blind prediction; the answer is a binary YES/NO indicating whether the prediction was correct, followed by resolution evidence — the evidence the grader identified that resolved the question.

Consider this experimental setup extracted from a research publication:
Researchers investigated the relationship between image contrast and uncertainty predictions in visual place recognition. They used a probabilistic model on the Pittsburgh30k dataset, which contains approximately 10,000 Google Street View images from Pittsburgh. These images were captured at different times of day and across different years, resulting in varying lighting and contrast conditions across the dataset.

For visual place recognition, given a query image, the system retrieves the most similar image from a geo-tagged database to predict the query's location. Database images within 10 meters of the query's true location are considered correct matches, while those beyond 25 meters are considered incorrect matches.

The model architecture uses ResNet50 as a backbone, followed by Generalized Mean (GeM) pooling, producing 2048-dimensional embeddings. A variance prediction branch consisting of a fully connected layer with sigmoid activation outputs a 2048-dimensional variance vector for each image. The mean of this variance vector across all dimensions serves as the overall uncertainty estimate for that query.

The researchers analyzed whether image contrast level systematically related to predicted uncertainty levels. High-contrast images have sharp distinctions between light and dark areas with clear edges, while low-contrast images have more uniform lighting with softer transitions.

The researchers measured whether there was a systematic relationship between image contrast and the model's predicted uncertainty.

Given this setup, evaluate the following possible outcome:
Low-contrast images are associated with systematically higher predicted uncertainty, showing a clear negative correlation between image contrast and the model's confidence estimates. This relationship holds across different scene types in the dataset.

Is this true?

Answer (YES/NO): NO